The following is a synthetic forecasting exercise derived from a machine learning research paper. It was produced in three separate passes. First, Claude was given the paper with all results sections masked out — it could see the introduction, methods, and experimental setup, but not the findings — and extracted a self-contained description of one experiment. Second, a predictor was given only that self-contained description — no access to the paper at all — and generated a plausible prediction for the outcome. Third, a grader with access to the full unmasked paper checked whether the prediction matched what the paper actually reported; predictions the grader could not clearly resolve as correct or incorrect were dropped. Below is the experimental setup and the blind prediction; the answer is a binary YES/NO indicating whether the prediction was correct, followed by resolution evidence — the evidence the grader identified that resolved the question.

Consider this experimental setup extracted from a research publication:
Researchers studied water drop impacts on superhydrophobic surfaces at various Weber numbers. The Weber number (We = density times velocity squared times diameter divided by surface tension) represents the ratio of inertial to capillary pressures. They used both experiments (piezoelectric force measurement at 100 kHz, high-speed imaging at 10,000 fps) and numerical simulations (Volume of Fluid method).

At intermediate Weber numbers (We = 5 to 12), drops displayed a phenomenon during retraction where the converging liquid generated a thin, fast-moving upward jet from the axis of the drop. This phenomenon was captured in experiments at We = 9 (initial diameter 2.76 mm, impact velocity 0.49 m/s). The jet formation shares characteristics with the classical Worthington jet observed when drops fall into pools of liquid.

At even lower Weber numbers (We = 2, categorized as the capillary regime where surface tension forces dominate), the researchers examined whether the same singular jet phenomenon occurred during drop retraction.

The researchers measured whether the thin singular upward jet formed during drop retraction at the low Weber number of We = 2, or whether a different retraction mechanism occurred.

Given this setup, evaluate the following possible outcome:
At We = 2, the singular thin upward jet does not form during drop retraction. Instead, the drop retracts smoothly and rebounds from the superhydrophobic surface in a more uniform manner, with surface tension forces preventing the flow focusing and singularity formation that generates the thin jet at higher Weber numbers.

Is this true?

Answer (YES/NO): YES